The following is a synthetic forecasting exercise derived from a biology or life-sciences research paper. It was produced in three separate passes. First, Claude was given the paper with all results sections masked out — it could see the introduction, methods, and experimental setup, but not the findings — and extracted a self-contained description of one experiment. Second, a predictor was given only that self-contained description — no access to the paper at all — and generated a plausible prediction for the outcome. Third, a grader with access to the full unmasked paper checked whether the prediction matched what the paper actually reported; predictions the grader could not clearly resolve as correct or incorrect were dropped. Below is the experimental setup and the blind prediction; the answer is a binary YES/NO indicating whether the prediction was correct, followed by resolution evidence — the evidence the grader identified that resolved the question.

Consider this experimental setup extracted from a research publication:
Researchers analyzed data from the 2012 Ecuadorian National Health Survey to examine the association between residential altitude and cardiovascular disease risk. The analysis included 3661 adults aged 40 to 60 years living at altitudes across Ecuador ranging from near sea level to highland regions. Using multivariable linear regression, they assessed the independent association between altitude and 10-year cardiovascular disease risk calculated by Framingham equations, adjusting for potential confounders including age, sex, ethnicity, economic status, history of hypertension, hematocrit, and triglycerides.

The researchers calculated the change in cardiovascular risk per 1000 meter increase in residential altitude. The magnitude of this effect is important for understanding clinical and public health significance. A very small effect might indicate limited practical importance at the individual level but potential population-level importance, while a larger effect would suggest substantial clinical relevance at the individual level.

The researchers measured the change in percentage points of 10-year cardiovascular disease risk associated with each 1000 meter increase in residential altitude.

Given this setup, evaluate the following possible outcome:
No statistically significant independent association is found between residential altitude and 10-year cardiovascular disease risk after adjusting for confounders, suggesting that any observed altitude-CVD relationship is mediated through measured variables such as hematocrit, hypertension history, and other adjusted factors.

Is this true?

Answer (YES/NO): NO